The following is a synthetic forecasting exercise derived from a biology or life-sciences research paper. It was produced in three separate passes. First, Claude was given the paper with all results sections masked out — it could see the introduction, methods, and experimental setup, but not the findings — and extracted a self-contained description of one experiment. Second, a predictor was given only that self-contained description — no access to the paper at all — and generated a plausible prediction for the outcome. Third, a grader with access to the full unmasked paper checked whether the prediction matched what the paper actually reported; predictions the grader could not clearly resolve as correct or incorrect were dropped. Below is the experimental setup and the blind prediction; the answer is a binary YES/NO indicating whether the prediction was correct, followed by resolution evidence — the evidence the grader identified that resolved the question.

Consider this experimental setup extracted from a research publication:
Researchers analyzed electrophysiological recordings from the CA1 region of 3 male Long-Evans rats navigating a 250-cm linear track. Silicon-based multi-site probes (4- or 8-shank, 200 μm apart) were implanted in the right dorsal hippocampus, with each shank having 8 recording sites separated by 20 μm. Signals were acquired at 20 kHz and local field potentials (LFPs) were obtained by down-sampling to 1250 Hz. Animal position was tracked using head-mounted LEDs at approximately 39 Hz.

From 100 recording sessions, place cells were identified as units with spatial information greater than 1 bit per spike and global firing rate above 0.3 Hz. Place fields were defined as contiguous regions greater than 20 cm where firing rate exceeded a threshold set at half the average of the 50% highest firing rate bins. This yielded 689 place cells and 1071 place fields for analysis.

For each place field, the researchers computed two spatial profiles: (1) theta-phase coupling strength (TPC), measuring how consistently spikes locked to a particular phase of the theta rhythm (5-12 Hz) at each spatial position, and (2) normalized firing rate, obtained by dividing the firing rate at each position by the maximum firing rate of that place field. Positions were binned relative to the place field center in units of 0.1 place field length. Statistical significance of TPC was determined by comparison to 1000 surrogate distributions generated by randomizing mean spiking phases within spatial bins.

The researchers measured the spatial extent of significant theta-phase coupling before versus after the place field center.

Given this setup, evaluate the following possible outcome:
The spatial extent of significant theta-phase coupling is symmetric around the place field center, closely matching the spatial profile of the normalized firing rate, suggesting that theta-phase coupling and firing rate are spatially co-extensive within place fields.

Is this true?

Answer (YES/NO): NO